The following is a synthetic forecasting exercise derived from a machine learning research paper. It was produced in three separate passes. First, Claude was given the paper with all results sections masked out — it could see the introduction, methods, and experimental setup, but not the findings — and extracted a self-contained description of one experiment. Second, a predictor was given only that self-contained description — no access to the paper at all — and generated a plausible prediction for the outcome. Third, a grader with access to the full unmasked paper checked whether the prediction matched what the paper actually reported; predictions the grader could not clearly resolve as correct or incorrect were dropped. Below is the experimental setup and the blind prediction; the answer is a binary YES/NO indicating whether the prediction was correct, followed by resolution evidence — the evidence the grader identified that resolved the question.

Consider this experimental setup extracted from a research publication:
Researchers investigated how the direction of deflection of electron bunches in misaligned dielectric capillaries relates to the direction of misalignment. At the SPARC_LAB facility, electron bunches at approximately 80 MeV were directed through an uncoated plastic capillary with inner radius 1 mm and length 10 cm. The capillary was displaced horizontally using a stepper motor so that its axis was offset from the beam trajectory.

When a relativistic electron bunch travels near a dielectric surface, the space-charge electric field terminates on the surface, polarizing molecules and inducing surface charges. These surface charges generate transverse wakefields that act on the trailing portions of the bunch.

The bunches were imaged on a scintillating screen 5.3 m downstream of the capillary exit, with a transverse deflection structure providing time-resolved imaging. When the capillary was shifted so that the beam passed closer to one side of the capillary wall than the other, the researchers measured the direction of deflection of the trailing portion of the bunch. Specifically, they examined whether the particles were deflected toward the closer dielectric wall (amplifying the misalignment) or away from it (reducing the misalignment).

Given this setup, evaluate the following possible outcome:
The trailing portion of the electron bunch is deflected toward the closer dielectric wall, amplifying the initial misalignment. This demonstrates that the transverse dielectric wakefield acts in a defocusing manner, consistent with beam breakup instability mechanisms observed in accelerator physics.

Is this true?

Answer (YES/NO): YES